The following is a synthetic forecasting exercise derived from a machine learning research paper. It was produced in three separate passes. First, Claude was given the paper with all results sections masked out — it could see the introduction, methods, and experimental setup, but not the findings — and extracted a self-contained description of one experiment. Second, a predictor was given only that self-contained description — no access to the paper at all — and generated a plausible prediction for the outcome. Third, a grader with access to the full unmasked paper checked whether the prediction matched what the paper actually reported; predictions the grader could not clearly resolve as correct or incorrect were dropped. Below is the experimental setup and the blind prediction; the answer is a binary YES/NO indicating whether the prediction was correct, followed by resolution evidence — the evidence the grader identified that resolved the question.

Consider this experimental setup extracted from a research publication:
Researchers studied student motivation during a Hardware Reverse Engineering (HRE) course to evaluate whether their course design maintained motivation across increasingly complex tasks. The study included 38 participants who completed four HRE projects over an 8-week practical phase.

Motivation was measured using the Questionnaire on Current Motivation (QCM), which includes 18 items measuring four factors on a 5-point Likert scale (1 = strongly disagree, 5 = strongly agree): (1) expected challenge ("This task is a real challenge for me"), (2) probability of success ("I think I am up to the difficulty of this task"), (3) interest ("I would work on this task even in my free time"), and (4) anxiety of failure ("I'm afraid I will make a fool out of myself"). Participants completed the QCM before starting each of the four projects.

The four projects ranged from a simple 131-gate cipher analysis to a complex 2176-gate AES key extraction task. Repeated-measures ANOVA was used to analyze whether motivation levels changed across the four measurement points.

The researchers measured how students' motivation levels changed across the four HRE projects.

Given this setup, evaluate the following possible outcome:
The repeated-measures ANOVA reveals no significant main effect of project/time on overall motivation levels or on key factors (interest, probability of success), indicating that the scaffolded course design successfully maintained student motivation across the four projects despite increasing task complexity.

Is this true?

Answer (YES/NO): YES